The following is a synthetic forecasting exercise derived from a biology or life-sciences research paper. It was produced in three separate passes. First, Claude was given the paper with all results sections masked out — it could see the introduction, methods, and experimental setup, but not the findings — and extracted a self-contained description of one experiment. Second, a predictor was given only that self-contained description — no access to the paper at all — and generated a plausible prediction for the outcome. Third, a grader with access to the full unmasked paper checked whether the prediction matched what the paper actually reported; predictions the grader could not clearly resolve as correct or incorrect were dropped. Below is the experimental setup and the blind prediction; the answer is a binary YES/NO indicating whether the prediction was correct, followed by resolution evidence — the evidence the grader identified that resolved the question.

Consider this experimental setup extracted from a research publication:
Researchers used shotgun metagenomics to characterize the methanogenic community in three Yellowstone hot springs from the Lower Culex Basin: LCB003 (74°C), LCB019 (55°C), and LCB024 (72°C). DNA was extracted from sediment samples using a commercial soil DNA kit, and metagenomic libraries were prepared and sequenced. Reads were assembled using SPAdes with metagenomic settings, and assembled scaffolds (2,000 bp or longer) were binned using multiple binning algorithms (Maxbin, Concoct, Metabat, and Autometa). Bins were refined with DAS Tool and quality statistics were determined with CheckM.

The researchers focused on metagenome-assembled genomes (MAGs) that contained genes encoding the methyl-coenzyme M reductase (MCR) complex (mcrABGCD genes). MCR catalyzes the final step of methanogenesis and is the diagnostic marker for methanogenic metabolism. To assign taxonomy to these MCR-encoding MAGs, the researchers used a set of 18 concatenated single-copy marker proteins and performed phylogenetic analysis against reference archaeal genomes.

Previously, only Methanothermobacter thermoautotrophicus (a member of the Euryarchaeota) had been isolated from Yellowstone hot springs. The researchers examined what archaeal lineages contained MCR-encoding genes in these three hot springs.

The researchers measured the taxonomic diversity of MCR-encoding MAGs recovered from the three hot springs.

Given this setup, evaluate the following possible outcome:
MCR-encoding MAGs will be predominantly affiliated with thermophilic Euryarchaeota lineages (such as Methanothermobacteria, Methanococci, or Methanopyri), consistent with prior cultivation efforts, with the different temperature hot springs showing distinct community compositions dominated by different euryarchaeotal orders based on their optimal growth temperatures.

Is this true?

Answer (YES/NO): NO